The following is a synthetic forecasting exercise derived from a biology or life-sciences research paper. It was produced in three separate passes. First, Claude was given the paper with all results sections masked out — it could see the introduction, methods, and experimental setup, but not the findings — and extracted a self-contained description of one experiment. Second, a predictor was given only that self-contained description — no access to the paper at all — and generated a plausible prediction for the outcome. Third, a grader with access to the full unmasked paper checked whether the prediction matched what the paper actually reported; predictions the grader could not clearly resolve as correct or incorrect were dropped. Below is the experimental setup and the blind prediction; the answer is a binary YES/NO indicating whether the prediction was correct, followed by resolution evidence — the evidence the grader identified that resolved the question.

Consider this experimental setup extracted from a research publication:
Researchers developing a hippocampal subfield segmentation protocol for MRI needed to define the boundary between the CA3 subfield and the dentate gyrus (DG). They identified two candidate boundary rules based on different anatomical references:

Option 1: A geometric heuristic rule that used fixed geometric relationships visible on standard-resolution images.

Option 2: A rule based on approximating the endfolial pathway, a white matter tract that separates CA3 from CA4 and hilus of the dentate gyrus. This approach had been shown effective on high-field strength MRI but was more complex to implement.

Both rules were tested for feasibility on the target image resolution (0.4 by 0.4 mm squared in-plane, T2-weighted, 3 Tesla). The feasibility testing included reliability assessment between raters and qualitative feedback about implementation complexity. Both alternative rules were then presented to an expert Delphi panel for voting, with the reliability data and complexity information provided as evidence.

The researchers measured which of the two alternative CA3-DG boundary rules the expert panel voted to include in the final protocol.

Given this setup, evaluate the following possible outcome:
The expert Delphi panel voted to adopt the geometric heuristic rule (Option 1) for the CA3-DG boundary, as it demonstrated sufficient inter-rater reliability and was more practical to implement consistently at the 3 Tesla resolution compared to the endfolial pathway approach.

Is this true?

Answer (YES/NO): YES